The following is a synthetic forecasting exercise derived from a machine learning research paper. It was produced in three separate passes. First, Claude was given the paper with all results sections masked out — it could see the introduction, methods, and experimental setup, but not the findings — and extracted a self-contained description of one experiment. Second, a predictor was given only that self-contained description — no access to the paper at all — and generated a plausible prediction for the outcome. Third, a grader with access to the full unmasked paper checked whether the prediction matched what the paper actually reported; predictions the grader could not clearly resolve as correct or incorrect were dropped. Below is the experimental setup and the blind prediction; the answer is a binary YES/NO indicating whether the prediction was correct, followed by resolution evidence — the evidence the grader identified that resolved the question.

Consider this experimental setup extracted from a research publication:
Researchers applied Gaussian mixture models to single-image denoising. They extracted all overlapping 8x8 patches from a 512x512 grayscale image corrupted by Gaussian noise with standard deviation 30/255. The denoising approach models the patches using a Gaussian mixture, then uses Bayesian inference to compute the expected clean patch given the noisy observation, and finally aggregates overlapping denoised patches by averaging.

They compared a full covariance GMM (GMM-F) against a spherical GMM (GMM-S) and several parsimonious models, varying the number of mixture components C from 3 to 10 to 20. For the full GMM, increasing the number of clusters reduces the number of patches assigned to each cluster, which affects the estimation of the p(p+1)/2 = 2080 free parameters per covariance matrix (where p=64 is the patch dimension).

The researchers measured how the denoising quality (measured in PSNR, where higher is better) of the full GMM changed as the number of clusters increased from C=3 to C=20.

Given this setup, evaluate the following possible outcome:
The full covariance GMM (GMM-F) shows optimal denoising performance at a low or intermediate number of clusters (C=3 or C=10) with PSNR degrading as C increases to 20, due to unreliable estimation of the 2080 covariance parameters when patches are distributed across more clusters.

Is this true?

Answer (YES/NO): YES